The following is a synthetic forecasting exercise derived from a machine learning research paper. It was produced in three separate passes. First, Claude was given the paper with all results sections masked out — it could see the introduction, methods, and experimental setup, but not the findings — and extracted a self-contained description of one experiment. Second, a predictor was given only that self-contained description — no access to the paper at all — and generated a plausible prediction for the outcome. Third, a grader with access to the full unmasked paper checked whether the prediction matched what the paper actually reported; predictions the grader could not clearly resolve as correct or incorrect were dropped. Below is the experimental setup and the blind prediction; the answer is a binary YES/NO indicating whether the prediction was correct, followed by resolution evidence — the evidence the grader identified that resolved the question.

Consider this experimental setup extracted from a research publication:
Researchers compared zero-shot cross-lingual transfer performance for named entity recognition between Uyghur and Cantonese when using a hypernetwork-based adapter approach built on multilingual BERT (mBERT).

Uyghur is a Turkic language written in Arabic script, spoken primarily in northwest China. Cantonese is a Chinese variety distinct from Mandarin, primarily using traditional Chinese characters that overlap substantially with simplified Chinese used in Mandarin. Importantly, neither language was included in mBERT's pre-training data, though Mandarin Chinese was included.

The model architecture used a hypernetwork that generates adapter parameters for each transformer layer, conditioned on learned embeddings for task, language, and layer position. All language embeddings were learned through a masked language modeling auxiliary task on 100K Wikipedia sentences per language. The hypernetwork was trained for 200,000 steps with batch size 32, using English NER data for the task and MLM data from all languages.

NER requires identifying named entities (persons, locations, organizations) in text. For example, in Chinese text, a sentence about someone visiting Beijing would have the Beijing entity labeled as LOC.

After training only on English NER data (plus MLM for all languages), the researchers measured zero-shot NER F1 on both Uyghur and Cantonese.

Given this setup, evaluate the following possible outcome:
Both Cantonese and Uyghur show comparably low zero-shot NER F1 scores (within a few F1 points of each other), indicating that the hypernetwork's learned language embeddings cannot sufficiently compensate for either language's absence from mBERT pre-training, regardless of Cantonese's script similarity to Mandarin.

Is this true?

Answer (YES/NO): NO